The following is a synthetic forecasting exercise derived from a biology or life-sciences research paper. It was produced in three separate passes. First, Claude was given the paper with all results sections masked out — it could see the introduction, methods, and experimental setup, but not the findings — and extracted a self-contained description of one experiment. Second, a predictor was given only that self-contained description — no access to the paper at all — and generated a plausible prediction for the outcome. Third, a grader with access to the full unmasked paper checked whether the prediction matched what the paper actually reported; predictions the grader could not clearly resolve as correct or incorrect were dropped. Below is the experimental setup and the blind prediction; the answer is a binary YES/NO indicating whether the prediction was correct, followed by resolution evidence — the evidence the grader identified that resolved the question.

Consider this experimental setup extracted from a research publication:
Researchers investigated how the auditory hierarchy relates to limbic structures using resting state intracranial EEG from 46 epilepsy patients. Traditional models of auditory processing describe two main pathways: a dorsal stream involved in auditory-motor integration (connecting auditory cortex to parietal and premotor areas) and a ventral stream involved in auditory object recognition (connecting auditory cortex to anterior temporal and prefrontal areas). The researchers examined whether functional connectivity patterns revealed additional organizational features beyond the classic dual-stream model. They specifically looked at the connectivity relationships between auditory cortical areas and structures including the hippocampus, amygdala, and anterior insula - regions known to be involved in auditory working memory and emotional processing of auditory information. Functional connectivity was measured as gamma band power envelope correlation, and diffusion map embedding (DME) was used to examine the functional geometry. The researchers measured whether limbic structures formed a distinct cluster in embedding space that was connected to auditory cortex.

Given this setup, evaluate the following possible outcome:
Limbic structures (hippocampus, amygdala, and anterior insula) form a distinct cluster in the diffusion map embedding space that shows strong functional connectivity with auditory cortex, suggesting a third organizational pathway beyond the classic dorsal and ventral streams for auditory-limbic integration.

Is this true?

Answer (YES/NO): YES